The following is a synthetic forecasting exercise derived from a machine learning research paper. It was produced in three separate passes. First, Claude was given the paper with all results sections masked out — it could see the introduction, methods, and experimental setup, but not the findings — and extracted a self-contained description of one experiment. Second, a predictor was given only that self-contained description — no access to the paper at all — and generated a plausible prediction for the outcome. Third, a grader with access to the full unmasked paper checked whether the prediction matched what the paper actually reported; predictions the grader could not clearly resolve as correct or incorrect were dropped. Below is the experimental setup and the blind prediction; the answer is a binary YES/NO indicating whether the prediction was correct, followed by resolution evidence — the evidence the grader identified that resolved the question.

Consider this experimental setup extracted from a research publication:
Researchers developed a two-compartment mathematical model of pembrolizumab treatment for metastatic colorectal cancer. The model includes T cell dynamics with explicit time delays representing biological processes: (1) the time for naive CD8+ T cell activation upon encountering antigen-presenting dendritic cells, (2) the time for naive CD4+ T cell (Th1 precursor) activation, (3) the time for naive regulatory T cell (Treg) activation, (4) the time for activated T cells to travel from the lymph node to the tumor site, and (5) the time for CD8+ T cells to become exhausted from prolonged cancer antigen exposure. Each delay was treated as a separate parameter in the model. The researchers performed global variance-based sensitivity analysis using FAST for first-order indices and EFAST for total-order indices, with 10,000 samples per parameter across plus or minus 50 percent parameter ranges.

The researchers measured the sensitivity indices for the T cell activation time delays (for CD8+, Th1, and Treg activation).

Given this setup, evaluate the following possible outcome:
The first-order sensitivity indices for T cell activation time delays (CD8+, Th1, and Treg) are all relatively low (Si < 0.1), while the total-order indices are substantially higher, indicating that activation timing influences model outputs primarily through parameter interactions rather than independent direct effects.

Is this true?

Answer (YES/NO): NO